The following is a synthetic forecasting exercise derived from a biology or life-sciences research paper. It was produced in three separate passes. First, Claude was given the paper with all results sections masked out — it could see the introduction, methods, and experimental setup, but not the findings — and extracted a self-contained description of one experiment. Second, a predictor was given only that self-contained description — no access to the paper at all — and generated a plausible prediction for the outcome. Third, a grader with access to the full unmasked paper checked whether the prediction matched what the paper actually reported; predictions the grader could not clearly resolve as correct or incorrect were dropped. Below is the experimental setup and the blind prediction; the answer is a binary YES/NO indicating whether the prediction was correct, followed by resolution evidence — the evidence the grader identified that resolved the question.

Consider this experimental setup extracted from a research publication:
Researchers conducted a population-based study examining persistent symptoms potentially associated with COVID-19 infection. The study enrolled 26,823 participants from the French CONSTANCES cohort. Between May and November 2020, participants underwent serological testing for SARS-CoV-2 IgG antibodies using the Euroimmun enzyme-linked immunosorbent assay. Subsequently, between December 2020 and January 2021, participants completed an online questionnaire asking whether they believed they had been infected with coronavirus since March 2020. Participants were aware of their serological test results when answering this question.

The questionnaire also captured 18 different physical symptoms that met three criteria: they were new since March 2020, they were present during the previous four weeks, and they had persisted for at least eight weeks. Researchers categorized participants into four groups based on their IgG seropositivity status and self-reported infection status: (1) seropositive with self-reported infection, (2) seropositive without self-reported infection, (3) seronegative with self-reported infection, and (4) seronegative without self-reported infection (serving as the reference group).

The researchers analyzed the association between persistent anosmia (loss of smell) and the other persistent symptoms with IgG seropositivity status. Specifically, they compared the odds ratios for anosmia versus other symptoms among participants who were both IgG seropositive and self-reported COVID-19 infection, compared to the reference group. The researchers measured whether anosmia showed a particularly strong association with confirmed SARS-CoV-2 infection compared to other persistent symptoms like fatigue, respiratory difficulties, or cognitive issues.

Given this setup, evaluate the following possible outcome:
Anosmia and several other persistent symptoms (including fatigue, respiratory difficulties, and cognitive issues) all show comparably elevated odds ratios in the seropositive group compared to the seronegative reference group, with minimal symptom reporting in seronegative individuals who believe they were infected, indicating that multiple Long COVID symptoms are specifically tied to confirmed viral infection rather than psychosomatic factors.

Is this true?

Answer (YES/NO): NO